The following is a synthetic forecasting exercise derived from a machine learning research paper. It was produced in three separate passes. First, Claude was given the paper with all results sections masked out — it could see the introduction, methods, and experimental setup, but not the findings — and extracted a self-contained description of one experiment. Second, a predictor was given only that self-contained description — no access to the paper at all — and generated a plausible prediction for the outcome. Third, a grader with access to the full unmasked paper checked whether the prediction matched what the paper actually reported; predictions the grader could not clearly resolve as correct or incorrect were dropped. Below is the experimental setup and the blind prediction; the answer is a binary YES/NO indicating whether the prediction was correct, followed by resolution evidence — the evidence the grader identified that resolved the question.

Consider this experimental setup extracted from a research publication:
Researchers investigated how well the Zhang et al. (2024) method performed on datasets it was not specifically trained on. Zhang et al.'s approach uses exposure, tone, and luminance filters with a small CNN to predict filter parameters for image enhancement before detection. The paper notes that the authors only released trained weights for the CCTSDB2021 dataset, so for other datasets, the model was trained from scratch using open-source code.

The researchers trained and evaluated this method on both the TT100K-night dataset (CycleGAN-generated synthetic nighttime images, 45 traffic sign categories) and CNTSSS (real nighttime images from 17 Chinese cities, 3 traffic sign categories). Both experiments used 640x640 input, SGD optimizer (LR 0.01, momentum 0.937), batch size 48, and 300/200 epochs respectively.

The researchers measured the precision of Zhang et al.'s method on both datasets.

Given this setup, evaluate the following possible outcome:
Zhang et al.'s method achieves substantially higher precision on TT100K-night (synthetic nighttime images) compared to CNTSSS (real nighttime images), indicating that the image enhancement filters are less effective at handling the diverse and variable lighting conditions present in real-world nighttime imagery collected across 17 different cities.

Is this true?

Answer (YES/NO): NO